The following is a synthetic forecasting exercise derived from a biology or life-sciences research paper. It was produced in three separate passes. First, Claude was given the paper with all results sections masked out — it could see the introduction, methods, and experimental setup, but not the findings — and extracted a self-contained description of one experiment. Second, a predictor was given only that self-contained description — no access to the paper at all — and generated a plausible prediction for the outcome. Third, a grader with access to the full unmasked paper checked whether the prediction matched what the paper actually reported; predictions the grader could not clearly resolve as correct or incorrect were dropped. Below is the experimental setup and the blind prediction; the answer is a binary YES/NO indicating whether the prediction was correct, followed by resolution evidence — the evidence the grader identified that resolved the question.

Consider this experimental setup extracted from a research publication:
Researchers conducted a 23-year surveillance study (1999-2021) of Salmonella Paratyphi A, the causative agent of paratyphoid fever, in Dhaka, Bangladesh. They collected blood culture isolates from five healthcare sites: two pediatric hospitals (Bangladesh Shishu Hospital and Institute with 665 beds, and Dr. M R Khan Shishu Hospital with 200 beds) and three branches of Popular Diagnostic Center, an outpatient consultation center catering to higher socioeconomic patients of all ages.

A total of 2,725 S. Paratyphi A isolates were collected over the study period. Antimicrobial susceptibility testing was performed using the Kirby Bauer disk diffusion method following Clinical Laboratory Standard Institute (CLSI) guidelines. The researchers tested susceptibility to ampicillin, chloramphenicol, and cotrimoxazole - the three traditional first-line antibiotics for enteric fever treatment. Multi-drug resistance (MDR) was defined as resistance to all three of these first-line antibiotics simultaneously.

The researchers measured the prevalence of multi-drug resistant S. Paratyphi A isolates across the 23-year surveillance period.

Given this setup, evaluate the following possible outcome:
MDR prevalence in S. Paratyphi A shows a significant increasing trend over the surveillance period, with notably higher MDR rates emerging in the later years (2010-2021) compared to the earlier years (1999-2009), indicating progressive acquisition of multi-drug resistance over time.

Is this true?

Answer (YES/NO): NO